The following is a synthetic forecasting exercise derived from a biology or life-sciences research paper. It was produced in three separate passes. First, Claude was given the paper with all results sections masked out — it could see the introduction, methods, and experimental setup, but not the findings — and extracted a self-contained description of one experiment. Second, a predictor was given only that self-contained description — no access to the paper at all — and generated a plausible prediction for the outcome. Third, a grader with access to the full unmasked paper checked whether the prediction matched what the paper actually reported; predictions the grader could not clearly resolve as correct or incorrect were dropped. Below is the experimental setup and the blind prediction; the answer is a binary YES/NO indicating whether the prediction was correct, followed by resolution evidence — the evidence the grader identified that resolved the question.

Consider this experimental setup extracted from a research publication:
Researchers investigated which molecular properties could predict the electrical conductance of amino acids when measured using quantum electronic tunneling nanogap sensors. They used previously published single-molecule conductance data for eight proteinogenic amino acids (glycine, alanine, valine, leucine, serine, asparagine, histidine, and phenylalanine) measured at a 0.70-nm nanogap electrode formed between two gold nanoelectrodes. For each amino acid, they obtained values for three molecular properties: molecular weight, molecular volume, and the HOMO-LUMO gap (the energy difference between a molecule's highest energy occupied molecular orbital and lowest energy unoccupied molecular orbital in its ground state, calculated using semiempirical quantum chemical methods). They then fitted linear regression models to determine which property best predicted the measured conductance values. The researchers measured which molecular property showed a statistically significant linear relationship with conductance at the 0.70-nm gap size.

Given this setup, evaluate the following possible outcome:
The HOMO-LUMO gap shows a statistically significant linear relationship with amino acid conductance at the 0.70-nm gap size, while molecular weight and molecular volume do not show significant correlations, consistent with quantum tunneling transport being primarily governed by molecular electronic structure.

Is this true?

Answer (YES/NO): YES